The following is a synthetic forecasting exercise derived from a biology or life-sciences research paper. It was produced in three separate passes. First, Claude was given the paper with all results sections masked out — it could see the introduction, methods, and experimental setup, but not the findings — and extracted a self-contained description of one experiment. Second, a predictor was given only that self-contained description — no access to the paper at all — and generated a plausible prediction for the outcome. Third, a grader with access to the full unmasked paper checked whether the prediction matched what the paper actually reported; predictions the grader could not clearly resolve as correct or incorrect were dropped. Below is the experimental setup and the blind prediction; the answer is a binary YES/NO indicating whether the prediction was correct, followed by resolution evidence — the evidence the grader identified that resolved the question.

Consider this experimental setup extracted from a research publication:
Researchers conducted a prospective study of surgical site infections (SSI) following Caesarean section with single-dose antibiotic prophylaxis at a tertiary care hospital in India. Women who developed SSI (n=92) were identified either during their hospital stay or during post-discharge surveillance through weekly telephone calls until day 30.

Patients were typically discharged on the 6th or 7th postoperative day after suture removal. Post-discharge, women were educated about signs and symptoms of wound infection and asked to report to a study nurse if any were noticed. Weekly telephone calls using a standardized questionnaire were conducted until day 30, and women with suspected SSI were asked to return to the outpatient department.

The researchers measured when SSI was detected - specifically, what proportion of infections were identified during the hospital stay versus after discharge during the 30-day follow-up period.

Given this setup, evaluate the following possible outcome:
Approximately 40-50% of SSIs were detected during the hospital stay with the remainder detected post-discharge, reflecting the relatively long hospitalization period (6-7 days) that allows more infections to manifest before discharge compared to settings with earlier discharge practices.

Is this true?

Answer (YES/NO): NO